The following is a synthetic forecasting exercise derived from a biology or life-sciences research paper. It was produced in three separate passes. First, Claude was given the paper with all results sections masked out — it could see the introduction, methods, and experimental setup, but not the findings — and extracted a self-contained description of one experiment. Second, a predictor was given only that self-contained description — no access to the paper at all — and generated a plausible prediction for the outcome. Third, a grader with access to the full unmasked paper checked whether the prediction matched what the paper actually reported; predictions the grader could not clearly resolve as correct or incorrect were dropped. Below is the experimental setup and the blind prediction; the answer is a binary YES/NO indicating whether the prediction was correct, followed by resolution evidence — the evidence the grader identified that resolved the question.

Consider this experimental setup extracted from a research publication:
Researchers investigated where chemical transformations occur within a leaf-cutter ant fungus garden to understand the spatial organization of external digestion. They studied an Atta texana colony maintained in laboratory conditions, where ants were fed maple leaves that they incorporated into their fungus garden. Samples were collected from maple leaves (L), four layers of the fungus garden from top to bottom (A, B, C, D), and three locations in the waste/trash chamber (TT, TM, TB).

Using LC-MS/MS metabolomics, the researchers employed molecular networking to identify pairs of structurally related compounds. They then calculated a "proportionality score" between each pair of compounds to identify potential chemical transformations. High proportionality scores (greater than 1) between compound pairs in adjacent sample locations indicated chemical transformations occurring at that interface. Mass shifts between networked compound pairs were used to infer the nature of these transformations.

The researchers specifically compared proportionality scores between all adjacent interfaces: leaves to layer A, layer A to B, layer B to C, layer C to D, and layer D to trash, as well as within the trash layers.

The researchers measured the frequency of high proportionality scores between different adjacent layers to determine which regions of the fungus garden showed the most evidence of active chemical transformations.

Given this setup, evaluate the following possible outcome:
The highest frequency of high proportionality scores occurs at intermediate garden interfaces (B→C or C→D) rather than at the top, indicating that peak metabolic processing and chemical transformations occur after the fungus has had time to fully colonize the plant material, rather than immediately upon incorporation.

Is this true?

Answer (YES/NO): NO